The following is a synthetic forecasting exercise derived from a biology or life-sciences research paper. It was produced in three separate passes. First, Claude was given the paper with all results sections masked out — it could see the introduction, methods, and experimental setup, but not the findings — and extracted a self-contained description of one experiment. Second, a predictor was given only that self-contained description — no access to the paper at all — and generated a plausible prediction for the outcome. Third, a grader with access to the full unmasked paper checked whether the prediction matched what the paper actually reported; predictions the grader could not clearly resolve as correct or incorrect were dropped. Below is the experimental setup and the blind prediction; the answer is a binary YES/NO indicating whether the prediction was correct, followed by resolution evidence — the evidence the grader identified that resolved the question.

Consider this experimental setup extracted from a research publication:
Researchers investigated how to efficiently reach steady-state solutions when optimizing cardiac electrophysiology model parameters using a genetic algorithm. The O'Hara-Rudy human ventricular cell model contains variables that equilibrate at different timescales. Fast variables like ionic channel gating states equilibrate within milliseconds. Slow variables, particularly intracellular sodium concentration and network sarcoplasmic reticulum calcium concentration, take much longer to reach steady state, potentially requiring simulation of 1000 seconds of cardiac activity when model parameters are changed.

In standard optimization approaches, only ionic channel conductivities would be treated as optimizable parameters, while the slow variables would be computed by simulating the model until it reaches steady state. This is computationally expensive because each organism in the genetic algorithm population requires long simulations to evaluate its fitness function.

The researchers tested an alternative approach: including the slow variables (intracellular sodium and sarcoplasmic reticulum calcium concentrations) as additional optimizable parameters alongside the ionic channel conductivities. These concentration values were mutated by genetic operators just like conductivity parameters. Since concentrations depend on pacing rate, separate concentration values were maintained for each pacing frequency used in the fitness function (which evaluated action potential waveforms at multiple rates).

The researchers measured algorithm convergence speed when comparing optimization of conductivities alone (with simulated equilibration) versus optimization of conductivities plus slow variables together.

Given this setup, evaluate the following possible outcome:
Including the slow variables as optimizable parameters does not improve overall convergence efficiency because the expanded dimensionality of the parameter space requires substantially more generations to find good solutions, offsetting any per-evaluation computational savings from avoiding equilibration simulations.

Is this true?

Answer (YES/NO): NO